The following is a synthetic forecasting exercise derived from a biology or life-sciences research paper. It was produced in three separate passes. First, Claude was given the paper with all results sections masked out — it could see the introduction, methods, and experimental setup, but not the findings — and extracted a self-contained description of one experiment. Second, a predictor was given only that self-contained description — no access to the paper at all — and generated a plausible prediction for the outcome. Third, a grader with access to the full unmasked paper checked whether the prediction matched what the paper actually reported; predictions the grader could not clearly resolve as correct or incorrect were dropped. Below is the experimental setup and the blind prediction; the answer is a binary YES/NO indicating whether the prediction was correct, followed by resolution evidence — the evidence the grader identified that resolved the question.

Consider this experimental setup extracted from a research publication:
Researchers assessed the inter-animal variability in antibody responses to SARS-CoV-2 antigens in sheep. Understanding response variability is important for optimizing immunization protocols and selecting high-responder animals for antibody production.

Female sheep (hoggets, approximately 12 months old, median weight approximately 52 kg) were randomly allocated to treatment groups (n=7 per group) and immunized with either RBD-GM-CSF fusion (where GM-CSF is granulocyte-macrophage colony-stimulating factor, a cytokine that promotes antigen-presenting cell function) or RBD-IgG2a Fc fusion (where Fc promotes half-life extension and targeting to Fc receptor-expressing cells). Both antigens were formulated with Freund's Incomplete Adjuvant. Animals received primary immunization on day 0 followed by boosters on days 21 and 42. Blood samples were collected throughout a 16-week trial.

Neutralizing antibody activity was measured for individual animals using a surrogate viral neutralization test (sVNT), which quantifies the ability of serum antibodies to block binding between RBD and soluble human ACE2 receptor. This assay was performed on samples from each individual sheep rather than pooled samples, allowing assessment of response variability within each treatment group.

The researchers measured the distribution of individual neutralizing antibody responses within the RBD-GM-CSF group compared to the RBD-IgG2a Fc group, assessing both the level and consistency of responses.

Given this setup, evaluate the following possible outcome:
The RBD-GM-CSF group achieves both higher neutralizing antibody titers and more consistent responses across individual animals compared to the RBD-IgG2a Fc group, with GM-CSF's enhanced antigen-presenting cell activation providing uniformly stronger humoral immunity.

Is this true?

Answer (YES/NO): NO